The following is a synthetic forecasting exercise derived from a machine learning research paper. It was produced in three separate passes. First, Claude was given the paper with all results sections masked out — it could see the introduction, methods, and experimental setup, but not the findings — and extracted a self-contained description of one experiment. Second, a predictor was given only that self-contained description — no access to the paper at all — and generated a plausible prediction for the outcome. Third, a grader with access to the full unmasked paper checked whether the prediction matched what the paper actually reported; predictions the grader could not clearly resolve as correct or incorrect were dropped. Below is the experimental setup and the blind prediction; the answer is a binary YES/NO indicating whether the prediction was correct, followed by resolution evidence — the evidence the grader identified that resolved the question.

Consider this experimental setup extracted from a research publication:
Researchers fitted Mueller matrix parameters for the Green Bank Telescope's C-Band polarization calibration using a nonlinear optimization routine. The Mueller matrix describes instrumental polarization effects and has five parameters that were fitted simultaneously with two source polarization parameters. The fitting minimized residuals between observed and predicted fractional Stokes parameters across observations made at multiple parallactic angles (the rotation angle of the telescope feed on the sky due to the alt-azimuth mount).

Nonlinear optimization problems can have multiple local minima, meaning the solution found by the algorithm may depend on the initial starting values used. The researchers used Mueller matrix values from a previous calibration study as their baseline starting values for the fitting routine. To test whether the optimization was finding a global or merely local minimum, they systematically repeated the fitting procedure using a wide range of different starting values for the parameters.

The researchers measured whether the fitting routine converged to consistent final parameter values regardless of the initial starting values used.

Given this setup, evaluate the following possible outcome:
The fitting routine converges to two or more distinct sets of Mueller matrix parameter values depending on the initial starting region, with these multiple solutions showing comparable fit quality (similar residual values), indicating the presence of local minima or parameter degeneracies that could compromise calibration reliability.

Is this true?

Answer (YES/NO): NO